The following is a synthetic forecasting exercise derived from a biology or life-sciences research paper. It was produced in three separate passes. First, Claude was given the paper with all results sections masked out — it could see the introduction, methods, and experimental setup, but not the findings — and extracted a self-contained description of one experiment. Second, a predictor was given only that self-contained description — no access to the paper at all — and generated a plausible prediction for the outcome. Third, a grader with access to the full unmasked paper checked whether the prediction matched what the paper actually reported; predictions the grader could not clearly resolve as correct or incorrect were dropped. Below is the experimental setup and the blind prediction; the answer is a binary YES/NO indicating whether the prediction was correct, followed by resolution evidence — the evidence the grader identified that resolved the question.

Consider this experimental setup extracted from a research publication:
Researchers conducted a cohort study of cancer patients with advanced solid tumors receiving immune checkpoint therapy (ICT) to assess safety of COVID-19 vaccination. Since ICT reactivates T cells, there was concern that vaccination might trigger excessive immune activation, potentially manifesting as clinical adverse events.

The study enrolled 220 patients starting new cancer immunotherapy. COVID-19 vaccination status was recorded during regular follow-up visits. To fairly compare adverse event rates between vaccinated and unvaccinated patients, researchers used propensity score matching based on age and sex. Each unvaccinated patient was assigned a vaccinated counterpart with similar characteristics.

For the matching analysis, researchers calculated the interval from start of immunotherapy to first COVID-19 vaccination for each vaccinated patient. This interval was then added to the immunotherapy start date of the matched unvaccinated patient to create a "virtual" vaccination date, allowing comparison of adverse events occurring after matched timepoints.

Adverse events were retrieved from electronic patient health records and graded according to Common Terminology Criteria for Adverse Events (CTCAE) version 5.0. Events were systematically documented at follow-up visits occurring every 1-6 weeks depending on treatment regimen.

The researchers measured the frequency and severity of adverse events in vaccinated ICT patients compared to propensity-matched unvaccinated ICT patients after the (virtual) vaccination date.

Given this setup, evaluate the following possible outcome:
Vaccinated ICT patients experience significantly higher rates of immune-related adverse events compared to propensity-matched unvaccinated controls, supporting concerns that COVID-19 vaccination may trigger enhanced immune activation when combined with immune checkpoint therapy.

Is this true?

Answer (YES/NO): NO